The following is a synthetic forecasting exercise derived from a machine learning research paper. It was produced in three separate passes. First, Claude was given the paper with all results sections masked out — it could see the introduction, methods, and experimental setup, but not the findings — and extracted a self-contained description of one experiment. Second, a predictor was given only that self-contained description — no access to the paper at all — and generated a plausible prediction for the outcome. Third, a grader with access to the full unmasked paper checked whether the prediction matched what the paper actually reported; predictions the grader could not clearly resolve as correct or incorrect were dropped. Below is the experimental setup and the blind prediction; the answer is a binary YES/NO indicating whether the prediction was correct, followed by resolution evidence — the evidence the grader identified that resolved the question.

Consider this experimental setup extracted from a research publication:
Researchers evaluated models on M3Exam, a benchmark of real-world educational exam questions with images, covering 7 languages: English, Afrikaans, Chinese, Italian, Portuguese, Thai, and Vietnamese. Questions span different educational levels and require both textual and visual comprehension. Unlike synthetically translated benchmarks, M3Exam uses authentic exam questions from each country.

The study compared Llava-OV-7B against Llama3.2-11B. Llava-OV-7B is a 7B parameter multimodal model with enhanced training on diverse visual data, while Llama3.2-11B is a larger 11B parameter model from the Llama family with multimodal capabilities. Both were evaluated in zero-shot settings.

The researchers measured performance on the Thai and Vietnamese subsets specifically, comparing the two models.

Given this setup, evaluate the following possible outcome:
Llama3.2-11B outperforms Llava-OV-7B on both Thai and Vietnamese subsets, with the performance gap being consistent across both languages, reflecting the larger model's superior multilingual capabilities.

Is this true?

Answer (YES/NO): NO